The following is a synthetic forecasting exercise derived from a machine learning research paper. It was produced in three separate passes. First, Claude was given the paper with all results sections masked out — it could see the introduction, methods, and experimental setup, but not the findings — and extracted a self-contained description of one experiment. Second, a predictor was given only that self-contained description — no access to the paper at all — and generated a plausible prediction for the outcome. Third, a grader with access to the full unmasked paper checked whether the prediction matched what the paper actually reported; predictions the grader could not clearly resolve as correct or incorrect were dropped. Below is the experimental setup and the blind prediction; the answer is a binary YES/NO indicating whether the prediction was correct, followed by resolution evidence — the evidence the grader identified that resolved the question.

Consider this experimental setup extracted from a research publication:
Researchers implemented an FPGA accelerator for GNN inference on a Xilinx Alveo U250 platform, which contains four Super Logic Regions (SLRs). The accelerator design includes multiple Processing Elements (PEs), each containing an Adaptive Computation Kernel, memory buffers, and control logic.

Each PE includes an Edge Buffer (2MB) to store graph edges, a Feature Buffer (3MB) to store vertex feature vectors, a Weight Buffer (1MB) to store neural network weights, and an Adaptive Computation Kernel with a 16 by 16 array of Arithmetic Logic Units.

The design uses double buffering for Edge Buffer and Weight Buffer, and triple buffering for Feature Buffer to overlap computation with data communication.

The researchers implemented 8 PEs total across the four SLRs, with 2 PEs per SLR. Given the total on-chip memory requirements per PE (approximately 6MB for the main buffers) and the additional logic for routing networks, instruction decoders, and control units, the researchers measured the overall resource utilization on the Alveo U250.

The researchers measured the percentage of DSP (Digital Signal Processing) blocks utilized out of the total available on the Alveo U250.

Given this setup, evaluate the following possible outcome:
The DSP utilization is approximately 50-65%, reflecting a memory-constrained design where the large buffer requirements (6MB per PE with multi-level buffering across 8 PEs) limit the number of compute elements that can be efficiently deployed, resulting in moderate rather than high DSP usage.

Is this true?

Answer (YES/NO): NO